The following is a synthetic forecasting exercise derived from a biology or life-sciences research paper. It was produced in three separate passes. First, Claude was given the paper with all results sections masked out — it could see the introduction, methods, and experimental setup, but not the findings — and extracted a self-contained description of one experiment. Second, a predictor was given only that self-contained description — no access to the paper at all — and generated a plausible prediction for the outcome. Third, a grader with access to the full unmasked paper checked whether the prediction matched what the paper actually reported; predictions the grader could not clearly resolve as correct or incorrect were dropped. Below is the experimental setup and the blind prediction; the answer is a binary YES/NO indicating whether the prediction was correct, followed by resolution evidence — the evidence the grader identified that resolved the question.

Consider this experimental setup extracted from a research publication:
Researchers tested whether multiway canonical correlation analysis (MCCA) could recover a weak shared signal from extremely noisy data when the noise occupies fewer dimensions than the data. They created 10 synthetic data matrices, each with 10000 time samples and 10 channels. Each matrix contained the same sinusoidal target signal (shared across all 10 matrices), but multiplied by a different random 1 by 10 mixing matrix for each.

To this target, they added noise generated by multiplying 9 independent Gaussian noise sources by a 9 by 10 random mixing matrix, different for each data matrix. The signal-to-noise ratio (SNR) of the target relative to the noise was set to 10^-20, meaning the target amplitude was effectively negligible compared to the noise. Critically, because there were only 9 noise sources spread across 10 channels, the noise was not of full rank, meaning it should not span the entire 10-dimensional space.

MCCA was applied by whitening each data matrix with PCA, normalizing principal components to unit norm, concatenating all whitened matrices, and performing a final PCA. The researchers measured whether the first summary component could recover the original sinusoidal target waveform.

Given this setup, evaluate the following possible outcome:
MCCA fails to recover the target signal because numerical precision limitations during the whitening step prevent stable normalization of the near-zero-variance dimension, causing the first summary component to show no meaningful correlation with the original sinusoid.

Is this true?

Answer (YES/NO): NO